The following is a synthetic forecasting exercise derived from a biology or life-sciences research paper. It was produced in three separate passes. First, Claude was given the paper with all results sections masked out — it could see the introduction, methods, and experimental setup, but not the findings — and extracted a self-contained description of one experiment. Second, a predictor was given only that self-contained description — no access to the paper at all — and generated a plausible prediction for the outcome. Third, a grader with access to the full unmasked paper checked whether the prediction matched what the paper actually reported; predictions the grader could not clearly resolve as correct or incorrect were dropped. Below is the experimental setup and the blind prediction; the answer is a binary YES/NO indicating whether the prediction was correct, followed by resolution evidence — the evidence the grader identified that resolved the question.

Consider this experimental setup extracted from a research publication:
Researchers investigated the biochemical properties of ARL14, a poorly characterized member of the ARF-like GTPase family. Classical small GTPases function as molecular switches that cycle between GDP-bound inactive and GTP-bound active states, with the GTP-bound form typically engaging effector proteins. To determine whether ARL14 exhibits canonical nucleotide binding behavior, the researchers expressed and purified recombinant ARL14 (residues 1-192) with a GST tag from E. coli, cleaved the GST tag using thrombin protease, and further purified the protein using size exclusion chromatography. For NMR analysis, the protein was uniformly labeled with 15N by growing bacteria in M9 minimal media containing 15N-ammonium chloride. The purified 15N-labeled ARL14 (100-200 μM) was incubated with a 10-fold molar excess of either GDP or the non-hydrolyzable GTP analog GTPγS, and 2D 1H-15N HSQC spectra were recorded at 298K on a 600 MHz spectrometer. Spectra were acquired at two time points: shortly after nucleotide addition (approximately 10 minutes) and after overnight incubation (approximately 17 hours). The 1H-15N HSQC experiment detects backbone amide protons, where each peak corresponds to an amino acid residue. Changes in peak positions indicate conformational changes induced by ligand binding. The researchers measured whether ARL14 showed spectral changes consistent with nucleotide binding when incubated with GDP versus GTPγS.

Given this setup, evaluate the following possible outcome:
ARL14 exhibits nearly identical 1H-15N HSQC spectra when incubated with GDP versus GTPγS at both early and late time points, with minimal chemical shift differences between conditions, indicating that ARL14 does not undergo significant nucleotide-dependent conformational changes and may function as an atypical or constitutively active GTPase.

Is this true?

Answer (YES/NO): YES